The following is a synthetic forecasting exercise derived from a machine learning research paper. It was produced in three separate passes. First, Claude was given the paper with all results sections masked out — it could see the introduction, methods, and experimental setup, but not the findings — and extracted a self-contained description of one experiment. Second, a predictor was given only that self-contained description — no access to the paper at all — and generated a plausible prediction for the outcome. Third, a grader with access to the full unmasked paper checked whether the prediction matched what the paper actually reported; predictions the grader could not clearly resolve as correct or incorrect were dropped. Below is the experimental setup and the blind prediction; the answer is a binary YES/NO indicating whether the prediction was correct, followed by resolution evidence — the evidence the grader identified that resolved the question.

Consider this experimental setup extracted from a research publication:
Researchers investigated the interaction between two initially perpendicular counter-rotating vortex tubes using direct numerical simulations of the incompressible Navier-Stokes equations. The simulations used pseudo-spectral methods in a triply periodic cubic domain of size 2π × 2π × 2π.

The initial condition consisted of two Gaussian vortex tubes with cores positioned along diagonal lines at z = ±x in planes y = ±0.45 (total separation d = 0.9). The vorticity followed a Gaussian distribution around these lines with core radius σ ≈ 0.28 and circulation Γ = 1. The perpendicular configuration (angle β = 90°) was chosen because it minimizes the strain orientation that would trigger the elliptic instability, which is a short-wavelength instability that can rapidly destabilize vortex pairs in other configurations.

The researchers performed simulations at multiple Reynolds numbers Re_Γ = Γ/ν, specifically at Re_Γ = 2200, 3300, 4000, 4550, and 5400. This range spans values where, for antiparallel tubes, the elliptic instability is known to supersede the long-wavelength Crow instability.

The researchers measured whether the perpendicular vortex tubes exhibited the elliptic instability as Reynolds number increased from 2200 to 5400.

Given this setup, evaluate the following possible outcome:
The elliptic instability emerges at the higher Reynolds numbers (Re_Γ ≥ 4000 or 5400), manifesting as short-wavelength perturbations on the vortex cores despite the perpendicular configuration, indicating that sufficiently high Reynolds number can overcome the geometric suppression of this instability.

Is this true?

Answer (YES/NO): NO